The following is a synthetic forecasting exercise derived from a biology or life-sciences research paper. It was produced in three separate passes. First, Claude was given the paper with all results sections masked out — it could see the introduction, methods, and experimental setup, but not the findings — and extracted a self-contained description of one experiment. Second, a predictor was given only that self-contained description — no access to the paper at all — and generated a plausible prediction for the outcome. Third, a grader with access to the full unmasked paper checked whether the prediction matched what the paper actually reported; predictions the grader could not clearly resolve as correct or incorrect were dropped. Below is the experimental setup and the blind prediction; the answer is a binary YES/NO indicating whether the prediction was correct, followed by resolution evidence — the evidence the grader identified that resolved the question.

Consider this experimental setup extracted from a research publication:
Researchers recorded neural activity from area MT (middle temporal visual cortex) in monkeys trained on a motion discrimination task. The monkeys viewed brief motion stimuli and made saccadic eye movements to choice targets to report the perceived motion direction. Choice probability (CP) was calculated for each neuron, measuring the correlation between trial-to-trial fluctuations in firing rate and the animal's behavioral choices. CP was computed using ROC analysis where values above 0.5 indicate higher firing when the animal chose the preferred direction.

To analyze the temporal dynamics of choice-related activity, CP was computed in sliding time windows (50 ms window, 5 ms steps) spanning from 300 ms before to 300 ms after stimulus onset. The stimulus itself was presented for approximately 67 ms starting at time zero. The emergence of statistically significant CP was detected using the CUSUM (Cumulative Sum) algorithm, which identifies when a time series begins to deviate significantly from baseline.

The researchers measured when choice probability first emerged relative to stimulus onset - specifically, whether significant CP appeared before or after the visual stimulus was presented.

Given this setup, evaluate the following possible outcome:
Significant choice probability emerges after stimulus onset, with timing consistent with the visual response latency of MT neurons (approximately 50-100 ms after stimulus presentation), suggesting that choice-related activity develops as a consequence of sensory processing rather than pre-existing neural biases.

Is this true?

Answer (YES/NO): YES